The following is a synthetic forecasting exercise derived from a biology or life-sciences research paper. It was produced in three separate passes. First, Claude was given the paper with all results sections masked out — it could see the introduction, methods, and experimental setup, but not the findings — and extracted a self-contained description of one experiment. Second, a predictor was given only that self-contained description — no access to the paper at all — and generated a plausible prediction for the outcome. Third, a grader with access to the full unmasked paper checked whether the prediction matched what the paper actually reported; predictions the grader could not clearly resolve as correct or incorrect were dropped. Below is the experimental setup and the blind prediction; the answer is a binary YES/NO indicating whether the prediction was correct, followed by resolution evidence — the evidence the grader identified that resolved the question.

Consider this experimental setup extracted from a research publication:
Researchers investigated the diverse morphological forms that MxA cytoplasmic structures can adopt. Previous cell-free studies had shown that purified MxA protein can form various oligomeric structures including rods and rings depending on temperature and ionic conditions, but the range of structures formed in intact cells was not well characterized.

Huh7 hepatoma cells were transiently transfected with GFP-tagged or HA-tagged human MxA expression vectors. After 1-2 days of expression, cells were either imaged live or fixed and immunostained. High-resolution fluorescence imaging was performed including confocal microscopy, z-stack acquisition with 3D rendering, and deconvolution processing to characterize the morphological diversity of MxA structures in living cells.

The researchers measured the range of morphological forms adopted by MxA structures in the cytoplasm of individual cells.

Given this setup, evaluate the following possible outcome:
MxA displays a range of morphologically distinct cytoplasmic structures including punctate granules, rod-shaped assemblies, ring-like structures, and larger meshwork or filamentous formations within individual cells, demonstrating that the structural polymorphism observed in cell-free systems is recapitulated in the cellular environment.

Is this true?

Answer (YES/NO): NO